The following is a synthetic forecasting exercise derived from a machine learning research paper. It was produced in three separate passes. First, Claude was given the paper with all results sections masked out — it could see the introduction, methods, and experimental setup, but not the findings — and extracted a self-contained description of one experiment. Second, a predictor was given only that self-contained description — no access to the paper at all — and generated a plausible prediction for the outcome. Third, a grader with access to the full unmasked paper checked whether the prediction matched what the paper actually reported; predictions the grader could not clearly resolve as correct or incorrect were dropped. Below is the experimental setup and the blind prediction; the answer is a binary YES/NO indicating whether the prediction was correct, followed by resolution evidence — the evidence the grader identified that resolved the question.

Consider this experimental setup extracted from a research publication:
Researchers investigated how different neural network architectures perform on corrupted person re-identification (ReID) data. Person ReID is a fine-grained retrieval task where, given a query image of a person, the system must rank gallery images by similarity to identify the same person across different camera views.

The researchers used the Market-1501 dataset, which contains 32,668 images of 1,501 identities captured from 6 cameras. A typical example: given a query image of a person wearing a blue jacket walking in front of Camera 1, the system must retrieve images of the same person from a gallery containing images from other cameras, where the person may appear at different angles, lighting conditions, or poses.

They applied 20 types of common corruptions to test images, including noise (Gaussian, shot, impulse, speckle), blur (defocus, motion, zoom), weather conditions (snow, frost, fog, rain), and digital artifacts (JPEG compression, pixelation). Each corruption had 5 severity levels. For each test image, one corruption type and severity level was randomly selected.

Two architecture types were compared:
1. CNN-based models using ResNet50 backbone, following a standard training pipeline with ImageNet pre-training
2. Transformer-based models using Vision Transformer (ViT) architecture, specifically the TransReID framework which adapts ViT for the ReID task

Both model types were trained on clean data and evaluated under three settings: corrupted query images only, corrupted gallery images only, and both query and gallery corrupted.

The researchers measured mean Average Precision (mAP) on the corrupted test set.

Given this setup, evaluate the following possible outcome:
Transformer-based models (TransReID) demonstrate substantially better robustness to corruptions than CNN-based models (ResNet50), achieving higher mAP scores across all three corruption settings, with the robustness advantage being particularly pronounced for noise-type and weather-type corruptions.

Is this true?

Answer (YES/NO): NO